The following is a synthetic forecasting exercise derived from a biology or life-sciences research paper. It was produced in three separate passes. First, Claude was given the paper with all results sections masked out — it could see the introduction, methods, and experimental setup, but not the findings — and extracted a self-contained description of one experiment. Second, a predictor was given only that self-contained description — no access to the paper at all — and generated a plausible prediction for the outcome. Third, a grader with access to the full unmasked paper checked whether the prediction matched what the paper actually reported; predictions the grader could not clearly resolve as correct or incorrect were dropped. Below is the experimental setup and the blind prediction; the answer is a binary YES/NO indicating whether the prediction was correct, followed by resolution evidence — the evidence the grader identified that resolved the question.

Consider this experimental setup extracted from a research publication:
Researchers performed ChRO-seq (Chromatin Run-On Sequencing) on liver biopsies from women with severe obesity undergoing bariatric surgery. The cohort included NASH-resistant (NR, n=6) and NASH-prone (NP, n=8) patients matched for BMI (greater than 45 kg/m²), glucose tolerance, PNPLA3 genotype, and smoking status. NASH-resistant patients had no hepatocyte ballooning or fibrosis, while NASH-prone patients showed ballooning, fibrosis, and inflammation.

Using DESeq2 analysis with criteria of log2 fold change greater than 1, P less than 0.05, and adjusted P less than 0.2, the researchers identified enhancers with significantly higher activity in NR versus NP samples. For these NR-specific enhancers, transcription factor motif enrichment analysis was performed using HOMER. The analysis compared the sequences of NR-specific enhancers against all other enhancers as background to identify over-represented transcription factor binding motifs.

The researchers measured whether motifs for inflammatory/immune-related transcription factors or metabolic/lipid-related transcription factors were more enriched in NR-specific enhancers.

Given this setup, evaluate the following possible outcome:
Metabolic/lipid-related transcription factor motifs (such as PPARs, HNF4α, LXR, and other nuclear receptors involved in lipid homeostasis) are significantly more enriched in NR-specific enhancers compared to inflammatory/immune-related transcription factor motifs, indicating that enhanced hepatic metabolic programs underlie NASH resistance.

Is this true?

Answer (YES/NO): YES